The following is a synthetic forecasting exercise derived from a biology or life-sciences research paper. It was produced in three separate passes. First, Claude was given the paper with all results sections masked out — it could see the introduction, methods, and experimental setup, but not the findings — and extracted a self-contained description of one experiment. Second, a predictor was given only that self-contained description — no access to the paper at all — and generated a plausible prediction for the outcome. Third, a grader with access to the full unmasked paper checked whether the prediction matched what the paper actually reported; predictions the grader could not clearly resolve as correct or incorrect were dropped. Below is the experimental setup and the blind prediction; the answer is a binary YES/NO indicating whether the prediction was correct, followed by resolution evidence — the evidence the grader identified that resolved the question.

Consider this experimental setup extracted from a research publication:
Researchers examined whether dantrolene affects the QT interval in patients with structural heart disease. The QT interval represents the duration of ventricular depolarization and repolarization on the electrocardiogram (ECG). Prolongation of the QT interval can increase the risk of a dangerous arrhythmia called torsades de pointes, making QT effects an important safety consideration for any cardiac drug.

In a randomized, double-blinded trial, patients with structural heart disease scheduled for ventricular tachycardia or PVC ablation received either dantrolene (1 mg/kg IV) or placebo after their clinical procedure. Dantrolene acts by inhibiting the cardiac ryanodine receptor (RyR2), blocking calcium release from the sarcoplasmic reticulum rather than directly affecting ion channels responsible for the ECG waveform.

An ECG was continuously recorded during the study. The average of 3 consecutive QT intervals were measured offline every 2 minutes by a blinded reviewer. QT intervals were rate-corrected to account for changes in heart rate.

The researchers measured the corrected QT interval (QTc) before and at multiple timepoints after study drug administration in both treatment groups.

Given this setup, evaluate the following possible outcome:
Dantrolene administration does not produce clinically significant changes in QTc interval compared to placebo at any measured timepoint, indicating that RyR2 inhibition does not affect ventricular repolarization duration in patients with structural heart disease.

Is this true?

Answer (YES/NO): YES